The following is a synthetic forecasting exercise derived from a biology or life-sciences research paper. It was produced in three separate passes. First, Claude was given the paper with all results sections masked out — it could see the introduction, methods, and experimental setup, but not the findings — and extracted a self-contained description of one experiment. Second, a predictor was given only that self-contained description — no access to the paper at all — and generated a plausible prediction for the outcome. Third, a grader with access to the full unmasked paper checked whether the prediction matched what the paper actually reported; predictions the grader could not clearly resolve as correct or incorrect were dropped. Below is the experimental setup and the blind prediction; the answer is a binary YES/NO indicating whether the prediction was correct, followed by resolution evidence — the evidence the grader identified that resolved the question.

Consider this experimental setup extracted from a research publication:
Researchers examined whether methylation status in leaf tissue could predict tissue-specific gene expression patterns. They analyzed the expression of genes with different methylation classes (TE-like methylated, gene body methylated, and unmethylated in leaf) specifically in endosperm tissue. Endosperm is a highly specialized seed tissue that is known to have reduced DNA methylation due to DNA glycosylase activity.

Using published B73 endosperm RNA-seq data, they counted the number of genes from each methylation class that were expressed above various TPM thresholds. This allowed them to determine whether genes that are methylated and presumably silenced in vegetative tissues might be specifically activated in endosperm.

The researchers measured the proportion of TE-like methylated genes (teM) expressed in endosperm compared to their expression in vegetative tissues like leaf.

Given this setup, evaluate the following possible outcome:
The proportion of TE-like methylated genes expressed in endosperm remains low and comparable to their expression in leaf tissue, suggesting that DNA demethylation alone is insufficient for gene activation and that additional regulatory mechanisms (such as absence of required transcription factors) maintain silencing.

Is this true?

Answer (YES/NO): YES